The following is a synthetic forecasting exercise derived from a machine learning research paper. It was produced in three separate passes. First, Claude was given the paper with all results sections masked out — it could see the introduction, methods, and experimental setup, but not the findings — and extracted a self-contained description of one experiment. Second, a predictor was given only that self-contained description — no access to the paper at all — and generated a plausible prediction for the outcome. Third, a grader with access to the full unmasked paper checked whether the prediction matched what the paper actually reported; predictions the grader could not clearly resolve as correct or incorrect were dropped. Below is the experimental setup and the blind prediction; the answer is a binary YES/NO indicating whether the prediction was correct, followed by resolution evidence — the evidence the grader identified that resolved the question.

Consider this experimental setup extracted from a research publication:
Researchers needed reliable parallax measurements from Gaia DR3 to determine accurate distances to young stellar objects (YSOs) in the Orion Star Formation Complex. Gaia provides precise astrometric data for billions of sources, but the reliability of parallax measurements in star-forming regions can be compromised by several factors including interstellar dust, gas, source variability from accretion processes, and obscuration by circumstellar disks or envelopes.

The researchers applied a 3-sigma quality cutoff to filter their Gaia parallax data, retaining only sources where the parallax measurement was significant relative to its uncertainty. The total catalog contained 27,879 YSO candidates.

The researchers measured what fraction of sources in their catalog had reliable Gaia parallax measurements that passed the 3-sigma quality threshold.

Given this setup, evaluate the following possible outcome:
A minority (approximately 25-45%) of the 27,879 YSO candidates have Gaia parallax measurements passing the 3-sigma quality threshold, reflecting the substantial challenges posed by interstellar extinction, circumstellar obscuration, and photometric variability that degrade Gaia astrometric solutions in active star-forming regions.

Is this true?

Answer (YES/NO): NO